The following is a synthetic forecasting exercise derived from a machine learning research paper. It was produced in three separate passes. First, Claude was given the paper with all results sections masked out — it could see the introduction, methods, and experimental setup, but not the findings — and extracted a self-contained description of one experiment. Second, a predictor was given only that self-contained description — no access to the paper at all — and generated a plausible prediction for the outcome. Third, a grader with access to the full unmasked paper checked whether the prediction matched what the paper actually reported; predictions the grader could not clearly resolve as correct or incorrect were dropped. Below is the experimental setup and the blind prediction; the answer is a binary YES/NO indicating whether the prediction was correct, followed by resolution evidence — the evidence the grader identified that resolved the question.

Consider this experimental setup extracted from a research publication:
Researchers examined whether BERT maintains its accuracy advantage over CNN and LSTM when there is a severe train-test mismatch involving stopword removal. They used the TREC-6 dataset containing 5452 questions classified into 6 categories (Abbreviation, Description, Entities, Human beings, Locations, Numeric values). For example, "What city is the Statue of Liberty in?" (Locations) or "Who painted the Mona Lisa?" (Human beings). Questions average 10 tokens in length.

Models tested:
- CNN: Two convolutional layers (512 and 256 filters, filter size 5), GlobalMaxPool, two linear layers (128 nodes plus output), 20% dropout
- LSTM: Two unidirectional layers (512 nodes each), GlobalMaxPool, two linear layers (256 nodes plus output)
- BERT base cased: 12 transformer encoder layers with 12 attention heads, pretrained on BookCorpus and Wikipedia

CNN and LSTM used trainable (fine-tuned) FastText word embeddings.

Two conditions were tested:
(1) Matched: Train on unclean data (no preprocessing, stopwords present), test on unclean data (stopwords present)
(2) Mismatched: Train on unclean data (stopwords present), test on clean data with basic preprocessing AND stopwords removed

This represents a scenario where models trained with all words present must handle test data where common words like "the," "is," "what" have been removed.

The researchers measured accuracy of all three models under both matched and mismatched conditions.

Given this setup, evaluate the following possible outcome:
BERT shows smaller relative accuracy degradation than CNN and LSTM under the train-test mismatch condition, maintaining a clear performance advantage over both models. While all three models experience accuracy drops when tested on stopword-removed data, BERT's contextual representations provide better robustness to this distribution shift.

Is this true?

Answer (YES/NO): NO